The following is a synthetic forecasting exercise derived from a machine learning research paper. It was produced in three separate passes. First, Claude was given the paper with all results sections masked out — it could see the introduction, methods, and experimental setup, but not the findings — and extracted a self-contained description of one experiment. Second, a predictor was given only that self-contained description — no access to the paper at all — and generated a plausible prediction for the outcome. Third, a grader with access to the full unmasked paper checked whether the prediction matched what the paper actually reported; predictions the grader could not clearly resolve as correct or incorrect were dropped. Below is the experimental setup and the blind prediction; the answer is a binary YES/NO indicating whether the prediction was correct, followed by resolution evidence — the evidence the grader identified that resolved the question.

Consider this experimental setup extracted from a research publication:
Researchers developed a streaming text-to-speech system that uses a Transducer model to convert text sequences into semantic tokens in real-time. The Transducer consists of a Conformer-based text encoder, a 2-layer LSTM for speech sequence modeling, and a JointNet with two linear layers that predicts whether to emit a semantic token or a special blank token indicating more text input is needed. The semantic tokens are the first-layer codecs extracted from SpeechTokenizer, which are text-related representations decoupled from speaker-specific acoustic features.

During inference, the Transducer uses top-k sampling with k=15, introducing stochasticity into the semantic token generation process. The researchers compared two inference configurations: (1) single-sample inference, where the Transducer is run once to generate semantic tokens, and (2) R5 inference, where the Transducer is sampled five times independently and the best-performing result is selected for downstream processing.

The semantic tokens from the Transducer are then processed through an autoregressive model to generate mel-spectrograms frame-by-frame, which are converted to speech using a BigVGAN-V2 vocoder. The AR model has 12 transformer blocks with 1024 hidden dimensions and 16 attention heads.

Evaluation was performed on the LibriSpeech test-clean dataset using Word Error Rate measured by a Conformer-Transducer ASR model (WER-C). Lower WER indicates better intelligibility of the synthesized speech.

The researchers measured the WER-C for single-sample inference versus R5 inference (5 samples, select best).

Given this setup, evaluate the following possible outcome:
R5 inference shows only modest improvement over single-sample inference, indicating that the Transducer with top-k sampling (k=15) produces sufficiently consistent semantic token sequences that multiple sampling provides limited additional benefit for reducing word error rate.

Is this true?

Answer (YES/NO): NO